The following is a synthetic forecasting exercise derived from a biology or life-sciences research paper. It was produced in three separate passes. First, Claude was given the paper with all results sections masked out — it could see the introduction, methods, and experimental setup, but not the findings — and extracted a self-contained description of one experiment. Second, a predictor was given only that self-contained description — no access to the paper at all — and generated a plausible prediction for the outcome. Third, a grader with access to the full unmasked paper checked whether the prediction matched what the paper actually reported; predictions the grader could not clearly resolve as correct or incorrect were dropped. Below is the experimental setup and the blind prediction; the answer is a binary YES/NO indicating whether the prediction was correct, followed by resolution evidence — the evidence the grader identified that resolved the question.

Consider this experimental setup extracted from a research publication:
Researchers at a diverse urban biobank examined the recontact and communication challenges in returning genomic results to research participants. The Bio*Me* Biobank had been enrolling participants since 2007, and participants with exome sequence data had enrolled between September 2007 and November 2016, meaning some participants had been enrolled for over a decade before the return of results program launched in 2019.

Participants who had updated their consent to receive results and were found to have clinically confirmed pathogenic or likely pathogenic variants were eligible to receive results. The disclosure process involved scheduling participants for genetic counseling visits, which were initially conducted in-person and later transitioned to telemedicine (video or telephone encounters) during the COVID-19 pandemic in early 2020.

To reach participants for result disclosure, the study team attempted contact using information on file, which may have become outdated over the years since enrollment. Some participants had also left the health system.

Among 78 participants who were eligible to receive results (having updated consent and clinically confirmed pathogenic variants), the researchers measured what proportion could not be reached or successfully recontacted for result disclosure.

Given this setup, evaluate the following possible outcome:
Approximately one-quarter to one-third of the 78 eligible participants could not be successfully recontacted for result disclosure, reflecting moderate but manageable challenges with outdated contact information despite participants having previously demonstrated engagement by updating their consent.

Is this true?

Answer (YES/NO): NO